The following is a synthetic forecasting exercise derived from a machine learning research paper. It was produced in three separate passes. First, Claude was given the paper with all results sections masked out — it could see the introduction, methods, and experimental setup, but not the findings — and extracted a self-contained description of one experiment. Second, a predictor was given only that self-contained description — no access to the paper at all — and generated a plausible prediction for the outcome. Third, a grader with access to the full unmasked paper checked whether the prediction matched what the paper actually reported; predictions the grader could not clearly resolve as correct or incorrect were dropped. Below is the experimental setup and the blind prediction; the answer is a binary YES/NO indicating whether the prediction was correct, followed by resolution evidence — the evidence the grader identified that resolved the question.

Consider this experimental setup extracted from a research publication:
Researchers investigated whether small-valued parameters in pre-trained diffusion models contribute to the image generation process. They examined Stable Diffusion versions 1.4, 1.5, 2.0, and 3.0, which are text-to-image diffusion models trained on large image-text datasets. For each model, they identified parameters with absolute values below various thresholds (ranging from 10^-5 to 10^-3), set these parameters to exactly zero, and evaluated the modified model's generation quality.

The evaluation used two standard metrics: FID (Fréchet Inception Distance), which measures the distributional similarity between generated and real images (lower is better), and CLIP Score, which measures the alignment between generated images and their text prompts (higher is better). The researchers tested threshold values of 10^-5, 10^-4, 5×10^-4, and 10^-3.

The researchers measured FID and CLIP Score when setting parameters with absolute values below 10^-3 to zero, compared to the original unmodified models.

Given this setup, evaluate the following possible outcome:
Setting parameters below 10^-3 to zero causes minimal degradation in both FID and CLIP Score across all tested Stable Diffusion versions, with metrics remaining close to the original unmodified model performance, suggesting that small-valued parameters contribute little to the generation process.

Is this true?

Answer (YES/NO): NO